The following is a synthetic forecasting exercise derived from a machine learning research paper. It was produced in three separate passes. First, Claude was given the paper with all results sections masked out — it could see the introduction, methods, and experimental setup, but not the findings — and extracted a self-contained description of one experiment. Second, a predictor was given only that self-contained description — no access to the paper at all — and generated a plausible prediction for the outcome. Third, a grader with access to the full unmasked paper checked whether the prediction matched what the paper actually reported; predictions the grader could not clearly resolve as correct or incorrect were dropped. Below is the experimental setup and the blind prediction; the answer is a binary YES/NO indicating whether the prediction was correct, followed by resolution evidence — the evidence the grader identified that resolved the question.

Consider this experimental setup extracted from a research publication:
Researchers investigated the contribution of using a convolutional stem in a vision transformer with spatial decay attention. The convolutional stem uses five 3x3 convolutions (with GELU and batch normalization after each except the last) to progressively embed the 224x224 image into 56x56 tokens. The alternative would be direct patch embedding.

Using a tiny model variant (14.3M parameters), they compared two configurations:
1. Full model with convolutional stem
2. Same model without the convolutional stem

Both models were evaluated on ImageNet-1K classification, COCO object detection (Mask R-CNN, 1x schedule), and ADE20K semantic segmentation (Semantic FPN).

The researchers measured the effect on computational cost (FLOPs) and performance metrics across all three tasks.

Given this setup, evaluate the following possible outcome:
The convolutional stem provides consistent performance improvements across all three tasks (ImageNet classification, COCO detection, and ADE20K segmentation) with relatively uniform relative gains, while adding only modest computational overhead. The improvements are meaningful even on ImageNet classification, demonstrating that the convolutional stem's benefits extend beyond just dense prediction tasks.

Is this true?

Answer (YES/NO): NO